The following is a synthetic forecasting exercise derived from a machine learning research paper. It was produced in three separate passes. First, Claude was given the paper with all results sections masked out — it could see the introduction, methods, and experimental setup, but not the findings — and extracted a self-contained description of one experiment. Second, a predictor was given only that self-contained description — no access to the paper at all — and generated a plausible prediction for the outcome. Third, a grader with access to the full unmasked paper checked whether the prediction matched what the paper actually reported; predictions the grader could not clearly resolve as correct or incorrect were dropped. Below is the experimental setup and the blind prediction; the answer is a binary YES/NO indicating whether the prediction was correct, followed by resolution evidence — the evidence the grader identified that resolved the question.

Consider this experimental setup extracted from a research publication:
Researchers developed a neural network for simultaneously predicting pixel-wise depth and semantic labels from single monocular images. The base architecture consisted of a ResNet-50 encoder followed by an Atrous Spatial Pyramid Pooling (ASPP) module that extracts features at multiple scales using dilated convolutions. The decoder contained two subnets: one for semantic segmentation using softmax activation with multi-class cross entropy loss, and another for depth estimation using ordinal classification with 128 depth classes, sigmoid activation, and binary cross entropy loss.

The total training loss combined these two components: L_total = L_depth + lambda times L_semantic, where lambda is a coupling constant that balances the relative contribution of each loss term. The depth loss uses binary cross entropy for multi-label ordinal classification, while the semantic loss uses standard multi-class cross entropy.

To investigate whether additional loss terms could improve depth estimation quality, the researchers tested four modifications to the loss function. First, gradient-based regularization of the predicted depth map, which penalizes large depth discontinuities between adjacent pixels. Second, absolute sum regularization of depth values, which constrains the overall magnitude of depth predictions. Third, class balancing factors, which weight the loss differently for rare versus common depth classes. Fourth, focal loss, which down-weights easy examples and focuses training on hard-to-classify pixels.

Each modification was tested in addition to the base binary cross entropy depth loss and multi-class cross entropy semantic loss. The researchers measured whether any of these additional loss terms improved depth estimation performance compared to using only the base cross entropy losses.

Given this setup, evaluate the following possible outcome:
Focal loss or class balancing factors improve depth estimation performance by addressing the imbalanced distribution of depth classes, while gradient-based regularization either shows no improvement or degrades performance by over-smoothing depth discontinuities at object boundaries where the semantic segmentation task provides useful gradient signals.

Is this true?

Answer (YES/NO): NO